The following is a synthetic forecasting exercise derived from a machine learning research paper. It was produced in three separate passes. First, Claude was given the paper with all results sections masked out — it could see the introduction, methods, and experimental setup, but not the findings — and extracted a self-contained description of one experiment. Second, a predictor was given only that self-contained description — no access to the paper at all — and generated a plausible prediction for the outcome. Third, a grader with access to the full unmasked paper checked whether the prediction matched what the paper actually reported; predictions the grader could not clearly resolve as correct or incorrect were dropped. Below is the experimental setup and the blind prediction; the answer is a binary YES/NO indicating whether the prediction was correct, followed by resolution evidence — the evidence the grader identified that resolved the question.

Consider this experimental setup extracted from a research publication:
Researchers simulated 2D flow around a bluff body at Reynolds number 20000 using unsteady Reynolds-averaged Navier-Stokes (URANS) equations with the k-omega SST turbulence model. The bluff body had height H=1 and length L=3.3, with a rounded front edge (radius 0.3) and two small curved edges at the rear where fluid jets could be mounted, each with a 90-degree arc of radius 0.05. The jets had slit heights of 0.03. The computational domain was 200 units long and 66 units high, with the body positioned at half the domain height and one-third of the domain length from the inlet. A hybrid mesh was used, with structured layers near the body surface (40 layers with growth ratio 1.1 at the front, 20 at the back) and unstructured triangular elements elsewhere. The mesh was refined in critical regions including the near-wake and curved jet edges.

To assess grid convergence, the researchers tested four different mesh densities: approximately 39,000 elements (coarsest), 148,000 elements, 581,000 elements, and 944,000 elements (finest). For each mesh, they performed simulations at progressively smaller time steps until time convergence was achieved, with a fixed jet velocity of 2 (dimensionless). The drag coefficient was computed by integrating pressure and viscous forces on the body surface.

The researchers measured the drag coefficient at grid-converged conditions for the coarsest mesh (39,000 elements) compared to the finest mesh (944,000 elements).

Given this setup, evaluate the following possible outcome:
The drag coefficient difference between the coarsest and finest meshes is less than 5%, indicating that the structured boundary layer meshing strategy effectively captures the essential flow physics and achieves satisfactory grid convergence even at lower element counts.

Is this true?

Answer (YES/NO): NO